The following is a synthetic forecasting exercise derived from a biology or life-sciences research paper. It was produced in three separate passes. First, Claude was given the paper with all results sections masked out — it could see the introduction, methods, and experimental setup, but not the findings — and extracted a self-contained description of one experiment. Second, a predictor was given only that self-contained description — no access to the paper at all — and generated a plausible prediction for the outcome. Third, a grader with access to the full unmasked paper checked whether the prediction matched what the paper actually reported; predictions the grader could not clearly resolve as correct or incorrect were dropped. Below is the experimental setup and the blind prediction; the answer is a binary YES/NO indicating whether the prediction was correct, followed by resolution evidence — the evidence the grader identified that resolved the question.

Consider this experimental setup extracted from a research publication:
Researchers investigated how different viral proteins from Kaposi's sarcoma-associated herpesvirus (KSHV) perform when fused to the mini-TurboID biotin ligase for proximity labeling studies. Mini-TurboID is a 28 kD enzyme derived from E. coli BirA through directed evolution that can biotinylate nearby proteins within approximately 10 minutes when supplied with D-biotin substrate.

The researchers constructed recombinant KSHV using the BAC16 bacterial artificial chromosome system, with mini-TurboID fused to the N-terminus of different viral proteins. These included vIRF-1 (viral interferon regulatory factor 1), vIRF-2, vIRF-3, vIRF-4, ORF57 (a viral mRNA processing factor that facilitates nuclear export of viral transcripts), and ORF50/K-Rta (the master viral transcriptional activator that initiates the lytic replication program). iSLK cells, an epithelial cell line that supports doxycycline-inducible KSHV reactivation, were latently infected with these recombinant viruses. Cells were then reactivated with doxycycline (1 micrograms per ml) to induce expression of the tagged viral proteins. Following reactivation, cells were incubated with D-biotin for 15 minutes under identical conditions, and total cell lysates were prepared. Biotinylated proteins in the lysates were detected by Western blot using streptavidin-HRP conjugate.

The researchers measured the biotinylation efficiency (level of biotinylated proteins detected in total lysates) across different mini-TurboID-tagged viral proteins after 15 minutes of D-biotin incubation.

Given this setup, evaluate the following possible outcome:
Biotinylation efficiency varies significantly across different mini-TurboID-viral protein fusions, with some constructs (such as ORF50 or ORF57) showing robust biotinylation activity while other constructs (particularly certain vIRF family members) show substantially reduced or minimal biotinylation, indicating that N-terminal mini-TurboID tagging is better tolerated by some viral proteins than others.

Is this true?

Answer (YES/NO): NO